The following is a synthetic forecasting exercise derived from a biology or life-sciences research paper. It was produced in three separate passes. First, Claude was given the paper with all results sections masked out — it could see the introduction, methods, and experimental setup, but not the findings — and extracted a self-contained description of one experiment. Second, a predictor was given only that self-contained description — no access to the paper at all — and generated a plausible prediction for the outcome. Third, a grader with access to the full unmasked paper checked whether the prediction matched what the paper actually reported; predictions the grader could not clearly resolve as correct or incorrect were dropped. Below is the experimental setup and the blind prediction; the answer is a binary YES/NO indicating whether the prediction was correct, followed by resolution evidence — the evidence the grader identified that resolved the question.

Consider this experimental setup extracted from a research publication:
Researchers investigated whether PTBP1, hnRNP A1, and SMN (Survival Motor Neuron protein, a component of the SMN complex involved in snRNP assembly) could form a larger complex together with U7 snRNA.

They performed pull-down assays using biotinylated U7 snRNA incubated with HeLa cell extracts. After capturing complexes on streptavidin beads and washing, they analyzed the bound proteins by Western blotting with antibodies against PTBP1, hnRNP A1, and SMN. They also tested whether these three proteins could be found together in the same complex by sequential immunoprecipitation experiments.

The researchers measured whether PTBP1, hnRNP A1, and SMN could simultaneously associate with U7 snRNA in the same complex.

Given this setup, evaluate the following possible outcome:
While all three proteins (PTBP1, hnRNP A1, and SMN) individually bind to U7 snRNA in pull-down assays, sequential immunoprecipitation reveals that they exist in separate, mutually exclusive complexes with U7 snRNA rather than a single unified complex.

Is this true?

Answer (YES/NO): NO